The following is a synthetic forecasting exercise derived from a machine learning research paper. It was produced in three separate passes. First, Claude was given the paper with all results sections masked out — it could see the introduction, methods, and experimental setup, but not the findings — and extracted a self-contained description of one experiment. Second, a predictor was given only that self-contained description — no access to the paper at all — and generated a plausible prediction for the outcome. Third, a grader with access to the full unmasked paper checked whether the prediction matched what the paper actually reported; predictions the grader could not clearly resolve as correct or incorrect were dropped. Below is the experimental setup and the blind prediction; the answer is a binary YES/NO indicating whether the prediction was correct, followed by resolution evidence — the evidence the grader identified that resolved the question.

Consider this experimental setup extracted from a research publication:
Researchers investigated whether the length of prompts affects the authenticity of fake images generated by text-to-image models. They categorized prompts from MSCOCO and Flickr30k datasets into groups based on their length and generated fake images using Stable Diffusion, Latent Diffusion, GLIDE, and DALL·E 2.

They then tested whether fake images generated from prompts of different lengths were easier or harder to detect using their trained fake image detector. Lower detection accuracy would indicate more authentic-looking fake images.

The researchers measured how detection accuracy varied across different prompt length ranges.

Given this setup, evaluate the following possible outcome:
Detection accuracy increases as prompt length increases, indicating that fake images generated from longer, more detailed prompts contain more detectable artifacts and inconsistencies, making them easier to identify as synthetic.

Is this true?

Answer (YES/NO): NO